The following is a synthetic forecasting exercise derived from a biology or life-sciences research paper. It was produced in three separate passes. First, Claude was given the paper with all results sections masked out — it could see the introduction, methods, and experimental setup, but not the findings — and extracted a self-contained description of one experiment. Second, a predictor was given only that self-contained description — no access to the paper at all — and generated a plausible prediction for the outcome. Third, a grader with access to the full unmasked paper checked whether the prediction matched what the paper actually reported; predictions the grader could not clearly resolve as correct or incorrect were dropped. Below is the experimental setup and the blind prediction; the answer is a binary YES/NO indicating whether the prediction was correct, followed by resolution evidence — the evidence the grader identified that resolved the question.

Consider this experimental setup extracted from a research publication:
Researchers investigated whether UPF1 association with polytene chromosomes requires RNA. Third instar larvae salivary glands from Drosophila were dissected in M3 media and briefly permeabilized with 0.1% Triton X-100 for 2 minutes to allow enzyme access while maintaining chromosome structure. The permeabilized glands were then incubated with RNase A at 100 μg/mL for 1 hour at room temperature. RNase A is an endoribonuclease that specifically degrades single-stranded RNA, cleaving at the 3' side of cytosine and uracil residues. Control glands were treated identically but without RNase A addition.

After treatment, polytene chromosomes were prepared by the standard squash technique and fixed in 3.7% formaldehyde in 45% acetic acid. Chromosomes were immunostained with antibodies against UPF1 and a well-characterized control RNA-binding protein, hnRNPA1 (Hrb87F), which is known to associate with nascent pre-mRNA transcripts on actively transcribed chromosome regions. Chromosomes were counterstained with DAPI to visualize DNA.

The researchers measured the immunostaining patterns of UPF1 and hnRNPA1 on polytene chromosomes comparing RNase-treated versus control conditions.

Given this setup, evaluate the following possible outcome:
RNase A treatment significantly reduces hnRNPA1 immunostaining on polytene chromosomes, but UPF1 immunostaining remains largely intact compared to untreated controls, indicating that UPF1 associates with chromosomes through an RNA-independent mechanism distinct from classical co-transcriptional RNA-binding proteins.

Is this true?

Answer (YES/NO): NO